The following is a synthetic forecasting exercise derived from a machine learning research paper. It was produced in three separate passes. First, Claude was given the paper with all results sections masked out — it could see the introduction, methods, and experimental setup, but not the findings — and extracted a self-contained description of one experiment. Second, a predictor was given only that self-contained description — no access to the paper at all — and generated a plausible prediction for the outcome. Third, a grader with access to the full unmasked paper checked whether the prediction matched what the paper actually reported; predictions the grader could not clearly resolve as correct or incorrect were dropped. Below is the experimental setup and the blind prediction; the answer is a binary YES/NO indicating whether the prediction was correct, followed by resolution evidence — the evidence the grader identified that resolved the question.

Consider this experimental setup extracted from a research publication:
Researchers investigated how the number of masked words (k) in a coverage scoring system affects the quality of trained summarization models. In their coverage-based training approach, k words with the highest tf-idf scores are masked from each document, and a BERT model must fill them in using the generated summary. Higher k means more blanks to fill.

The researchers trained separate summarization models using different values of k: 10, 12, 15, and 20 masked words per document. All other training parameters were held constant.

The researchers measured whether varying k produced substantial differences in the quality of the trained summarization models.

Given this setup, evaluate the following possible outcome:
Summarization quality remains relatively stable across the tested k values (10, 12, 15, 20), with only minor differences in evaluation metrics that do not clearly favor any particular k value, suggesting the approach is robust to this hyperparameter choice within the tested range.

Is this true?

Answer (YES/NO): YES